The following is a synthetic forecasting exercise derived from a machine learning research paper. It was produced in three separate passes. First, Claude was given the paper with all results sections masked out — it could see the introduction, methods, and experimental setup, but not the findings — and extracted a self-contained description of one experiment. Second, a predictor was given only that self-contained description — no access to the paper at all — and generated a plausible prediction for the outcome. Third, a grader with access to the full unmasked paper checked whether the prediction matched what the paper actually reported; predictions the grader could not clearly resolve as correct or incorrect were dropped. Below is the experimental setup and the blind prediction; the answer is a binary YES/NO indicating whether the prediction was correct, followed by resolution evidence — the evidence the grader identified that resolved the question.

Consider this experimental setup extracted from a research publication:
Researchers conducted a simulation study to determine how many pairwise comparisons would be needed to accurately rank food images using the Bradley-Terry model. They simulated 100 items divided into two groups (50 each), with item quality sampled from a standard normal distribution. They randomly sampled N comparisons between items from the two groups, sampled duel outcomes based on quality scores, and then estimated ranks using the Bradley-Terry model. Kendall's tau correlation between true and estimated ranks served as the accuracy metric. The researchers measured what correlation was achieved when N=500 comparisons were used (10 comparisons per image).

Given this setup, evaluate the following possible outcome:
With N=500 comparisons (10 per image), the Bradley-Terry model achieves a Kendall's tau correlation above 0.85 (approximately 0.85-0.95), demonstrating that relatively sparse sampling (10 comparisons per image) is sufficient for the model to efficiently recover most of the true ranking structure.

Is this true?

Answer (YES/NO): NO